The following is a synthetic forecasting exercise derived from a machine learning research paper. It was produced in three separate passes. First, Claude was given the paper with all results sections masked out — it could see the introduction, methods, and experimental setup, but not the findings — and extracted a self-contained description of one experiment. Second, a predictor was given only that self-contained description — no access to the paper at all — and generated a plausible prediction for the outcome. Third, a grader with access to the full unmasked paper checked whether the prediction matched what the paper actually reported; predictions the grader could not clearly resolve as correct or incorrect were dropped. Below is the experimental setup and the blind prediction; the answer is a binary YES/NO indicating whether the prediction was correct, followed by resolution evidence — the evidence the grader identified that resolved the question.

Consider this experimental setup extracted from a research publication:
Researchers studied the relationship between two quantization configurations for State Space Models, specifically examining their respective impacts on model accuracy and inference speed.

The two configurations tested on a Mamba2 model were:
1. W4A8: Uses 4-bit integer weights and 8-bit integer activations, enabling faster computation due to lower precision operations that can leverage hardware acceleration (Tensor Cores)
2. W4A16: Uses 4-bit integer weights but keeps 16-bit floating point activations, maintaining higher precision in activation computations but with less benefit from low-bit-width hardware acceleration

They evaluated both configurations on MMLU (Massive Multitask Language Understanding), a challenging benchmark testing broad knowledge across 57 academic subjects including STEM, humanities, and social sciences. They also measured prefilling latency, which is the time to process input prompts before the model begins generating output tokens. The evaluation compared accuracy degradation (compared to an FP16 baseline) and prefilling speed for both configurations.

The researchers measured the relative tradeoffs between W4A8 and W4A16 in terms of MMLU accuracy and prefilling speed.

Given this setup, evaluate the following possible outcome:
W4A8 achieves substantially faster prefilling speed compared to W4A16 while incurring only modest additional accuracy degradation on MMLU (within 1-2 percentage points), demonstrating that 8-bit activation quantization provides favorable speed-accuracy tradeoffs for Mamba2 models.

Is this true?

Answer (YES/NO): NO